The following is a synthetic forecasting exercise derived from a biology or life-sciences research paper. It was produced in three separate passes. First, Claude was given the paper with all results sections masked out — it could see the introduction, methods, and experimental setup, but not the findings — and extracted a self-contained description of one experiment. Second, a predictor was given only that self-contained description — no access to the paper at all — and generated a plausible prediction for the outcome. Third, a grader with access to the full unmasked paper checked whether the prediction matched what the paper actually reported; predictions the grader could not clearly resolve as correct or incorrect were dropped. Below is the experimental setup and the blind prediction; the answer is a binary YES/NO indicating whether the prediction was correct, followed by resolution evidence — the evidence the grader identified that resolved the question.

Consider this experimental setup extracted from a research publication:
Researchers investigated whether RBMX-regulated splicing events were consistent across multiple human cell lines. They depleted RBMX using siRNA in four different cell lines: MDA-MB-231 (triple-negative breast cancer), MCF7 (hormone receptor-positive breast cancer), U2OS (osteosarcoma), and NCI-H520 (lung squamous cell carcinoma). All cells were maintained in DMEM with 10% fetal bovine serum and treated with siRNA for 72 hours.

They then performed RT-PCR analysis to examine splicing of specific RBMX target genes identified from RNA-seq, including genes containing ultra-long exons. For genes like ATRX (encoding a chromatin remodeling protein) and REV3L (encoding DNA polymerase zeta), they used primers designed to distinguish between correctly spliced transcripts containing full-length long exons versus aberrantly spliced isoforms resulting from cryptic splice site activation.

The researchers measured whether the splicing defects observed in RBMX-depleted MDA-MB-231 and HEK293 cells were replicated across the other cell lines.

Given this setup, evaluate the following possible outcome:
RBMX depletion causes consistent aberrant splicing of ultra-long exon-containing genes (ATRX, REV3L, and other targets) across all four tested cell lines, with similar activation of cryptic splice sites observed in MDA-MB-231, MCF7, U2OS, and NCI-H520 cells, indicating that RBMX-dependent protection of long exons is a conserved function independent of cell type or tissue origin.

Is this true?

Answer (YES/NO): NO